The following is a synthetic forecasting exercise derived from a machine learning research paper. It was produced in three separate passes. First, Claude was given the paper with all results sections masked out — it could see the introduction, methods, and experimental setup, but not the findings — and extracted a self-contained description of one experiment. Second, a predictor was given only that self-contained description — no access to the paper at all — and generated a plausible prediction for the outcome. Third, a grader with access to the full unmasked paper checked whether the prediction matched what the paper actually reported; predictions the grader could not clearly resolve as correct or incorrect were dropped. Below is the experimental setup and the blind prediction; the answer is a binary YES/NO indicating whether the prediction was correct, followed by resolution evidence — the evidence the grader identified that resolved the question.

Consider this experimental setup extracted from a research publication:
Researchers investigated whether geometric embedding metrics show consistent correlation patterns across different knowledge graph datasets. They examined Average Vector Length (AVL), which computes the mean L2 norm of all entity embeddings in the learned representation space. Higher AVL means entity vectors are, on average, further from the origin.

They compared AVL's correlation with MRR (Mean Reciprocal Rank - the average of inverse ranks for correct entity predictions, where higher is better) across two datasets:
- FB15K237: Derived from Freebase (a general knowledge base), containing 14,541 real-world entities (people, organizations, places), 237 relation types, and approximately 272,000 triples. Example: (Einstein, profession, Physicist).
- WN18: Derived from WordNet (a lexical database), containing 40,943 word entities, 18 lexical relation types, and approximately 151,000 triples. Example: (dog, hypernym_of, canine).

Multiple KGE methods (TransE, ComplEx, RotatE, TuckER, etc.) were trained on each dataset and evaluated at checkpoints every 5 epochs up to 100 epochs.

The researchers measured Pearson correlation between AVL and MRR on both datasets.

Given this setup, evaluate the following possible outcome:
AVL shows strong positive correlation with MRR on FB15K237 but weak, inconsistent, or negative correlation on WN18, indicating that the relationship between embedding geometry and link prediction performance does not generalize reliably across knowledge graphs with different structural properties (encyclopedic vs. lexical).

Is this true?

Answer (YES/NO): NO